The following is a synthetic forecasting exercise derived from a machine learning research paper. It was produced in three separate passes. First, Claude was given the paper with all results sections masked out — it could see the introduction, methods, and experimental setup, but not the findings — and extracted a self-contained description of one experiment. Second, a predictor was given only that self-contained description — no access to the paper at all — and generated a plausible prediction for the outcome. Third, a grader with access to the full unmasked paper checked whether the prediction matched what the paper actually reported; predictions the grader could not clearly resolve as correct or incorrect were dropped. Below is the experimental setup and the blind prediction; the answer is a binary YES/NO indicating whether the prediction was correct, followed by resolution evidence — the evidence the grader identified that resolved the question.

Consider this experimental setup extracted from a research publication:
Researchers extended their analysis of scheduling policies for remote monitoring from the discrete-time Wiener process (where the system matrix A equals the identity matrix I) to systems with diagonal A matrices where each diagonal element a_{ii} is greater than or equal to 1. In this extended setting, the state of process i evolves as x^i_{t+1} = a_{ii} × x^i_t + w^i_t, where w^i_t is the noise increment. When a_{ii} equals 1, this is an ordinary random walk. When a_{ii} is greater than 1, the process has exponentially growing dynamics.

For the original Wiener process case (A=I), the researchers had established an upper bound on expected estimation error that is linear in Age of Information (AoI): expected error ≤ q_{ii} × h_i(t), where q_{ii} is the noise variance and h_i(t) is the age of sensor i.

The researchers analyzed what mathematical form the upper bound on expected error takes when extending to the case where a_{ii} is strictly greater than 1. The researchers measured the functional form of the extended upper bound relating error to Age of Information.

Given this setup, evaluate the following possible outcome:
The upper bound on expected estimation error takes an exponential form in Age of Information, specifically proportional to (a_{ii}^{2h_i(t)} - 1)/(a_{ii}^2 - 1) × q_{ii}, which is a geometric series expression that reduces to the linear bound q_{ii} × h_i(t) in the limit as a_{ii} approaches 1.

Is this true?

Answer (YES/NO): YES